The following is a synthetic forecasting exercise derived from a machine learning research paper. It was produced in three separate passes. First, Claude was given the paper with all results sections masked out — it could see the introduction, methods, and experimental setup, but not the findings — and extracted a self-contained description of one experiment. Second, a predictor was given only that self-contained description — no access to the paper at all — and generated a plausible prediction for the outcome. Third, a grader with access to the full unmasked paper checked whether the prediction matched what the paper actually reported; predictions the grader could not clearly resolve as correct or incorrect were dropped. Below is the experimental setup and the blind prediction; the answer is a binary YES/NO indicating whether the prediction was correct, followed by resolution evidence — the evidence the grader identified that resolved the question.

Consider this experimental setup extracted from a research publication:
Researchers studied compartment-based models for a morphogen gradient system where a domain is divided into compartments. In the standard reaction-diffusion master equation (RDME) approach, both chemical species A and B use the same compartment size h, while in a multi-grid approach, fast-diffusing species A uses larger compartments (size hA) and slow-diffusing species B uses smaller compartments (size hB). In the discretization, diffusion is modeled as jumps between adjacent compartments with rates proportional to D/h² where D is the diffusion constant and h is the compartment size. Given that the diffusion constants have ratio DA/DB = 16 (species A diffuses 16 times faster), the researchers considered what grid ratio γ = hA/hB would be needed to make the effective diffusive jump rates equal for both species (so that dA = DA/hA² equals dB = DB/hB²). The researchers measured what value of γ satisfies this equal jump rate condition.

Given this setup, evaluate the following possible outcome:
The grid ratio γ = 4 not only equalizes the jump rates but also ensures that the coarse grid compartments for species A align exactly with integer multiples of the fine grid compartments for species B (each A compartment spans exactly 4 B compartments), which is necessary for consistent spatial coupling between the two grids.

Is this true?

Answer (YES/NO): YES